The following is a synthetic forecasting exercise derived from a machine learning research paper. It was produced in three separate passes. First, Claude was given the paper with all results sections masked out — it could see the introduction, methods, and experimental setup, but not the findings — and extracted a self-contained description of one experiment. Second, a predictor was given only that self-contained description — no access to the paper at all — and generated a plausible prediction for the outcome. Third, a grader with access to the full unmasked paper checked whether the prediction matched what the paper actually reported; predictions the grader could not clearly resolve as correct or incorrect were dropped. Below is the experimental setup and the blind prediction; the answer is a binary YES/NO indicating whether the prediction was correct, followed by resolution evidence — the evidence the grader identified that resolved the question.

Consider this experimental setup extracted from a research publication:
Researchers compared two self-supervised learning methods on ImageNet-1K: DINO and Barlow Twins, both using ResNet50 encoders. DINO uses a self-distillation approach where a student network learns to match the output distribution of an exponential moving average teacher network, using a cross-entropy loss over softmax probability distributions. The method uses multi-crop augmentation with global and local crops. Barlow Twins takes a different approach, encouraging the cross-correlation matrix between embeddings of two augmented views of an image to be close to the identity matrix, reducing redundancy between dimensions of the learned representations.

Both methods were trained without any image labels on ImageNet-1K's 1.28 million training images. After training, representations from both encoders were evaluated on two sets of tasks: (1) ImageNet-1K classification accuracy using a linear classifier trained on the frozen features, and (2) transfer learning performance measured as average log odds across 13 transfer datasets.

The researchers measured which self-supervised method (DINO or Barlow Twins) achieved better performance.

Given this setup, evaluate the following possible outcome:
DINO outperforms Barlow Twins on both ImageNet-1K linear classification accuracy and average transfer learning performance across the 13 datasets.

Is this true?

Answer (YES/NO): YES